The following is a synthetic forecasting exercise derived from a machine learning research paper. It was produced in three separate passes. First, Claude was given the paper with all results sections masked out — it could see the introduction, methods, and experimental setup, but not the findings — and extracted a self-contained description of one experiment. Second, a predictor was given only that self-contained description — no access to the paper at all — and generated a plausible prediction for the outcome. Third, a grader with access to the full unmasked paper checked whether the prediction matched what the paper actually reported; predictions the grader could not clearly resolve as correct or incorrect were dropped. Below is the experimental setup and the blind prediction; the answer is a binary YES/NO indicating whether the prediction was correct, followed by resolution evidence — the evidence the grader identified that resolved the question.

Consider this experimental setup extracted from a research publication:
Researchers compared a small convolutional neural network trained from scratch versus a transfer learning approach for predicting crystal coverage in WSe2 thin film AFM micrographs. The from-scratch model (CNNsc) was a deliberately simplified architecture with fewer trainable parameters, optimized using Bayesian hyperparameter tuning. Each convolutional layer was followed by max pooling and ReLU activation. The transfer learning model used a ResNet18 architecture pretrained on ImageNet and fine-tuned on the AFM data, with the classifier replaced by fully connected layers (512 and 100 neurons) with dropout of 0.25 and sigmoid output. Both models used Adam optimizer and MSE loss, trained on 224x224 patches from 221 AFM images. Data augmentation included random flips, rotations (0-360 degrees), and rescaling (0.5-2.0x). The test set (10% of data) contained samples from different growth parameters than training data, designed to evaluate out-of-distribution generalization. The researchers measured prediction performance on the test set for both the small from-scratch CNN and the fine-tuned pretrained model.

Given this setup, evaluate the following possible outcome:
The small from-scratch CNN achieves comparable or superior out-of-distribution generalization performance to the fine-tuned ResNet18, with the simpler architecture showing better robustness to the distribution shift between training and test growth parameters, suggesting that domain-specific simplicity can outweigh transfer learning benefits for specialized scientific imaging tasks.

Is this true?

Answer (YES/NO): NO